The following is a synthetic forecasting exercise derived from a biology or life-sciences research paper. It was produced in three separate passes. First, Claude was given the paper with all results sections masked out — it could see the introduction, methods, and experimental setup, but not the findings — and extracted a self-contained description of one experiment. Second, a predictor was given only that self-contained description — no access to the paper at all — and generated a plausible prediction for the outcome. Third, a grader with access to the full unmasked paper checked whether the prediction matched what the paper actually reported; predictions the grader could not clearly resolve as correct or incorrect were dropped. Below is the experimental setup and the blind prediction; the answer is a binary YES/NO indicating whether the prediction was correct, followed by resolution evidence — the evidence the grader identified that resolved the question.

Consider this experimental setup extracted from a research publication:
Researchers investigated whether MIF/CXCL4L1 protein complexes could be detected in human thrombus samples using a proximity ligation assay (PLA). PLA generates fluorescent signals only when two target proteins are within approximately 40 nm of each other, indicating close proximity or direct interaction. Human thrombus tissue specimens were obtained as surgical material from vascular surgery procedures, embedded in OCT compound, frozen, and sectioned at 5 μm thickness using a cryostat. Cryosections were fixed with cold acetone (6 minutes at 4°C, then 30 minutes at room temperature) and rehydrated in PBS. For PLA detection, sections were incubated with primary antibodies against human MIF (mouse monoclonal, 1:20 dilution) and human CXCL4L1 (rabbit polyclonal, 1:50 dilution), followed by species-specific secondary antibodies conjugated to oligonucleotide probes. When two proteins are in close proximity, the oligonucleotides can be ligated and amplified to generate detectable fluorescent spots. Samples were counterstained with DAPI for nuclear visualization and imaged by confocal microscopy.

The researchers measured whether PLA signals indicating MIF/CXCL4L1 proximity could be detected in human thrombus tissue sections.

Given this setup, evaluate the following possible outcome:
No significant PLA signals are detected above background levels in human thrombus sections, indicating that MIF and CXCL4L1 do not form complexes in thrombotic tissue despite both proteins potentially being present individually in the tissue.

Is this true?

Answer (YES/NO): NO